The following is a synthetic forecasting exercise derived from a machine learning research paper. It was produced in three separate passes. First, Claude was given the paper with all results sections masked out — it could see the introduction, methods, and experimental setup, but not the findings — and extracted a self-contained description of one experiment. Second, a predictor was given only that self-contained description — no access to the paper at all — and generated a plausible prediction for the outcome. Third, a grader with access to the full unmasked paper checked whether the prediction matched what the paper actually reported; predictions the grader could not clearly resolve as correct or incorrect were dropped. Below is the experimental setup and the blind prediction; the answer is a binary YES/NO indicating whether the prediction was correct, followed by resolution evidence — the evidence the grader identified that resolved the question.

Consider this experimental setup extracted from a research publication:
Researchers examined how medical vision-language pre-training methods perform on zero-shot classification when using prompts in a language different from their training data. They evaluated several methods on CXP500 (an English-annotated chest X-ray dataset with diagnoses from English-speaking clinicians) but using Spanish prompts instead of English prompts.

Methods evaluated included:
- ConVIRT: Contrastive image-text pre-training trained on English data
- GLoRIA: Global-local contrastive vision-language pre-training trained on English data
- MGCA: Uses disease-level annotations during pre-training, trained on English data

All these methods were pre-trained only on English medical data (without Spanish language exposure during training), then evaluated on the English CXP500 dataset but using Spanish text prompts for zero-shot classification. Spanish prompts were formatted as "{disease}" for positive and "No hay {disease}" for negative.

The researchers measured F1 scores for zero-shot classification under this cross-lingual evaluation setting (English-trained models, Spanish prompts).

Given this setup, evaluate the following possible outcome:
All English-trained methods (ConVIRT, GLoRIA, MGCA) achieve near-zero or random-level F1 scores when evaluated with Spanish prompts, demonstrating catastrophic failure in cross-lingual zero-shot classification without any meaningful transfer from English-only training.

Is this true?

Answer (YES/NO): NO